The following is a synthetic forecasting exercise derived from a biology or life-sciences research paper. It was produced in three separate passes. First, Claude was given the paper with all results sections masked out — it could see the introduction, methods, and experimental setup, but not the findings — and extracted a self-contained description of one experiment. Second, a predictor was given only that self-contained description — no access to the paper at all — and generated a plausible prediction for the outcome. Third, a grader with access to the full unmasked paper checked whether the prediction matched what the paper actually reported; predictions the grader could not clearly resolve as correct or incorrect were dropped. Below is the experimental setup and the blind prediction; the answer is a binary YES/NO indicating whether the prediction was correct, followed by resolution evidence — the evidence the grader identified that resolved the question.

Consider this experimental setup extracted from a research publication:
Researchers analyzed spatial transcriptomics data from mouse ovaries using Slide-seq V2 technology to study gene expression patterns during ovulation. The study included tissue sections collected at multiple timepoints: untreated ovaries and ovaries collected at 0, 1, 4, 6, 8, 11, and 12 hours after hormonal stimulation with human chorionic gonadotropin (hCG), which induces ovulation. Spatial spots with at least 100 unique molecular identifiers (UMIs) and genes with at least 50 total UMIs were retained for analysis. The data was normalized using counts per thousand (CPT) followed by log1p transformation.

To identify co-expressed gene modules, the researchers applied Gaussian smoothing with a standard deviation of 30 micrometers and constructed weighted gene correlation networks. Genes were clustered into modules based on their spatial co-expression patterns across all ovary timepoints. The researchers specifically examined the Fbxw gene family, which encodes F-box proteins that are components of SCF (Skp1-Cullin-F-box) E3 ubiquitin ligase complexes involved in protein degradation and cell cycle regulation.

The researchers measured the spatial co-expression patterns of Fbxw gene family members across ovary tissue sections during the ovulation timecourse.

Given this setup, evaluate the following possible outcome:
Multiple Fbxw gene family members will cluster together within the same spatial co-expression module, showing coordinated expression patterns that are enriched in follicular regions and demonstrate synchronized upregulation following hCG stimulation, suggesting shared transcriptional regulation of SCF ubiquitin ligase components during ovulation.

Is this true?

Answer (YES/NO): NO